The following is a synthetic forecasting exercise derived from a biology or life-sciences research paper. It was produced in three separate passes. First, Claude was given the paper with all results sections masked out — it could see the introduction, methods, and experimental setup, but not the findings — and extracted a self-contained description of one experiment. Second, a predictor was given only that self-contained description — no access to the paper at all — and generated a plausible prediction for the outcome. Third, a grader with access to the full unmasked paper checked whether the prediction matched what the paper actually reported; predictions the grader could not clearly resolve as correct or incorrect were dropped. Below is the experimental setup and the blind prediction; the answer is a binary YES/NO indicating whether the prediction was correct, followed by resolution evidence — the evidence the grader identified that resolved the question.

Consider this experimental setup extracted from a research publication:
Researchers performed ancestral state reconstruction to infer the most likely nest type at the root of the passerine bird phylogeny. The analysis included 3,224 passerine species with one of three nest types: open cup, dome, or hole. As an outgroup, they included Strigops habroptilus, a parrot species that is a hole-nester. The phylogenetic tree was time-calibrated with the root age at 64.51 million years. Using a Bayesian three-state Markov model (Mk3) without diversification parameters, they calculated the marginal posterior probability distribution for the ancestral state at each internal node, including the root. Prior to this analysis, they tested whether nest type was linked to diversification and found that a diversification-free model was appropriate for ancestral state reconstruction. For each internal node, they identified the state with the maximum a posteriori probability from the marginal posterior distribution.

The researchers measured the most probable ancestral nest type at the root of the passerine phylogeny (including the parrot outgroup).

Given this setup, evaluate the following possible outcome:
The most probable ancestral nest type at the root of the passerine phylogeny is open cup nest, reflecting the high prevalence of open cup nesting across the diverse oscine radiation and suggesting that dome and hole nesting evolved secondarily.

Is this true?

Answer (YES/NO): NO